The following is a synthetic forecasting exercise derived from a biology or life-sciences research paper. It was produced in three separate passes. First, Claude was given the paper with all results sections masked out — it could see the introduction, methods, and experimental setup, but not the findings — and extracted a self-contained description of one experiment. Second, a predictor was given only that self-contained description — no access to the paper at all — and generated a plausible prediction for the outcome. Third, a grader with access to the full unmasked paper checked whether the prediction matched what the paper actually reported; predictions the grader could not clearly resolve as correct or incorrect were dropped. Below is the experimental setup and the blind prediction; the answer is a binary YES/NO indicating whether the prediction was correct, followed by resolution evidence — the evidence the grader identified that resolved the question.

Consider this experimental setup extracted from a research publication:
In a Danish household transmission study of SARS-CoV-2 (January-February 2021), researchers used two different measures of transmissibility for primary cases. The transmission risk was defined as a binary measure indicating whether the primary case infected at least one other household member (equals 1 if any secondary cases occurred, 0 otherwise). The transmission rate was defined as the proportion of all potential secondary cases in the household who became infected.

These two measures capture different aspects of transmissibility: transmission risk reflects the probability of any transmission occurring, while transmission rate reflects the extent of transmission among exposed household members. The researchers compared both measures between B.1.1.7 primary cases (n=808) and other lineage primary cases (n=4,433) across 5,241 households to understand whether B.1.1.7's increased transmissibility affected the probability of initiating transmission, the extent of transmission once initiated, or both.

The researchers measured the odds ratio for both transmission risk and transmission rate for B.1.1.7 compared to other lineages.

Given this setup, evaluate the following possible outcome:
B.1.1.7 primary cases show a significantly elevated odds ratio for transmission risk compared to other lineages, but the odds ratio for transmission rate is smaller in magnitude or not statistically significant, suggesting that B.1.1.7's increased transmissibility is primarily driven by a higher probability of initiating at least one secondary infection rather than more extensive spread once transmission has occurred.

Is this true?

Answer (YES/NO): NO